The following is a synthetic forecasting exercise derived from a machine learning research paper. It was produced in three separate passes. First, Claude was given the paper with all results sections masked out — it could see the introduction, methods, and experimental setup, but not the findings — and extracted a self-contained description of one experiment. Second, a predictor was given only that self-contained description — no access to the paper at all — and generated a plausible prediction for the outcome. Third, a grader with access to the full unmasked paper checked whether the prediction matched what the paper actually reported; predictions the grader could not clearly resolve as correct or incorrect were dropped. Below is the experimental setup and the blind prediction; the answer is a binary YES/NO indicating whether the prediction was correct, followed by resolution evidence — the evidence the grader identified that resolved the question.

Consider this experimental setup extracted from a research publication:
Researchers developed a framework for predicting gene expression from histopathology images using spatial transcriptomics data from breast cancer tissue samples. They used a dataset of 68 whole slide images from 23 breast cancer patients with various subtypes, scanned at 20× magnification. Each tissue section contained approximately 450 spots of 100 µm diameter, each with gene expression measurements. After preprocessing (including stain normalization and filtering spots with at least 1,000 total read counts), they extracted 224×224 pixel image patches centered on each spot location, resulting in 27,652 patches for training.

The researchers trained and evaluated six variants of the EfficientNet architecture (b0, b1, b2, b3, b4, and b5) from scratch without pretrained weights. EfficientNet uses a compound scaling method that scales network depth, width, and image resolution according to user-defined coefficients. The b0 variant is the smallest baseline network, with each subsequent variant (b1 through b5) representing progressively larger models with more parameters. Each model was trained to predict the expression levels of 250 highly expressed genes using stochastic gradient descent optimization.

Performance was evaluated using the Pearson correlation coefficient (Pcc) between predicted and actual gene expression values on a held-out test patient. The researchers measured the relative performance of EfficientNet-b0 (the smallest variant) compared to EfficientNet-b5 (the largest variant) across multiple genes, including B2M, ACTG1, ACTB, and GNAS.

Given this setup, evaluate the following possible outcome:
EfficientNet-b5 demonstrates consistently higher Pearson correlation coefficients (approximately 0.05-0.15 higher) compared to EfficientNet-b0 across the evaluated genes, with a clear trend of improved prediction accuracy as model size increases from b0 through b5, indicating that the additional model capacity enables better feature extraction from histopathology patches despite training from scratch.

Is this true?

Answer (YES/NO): NO